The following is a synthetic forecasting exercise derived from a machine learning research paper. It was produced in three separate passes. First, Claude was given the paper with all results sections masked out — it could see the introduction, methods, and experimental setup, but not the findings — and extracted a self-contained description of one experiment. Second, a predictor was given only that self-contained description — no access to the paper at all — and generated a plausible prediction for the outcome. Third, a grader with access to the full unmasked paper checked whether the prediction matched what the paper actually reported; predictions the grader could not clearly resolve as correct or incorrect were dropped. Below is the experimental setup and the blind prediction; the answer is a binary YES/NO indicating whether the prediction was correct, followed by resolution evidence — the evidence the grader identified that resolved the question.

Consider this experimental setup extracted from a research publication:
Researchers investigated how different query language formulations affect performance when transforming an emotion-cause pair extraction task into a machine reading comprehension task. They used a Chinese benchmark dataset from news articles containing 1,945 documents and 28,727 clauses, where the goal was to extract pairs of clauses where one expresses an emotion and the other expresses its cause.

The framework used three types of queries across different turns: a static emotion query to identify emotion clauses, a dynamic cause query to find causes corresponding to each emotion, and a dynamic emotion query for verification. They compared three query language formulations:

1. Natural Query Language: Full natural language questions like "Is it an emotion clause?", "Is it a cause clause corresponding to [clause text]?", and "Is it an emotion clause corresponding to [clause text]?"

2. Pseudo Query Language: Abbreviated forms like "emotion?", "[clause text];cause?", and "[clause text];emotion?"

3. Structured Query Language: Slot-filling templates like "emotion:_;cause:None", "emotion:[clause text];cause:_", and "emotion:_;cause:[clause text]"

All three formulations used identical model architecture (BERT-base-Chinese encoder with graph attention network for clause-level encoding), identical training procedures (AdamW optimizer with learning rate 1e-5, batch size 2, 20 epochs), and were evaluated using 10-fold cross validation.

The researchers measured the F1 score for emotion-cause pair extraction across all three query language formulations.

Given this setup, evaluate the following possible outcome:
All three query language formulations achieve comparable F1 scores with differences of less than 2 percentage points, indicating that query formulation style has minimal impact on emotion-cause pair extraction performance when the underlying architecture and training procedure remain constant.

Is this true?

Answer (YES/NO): YES